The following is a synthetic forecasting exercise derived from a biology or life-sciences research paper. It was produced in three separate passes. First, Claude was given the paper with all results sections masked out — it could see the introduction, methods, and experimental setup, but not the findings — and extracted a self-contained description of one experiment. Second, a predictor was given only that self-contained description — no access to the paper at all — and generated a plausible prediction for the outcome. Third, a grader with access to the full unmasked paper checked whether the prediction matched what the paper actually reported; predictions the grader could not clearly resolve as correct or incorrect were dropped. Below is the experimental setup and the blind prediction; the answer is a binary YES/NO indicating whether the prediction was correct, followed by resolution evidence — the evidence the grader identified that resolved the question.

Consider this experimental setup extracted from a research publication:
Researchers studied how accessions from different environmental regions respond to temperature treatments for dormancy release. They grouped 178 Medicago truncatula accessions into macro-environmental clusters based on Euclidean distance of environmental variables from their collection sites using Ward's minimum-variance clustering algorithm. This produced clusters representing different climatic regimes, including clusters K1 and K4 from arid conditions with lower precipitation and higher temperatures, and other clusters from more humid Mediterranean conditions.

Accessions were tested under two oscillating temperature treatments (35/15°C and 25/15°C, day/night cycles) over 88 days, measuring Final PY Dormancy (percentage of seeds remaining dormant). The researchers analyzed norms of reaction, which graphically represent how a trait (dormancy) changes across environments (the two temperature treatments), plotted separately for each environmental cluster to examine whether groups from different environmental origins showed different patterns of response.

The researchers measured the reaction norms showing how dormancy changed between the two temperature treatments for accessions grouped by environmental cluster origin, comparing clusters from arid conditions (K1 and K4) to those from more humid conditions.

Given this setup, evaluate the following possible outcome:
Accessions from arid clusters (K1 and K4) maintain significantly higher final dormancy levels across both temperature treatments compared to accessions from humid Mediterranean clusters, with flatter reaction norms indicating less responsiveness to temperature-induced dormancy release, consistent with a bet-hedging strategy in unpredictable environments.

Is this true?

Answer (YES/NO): NO